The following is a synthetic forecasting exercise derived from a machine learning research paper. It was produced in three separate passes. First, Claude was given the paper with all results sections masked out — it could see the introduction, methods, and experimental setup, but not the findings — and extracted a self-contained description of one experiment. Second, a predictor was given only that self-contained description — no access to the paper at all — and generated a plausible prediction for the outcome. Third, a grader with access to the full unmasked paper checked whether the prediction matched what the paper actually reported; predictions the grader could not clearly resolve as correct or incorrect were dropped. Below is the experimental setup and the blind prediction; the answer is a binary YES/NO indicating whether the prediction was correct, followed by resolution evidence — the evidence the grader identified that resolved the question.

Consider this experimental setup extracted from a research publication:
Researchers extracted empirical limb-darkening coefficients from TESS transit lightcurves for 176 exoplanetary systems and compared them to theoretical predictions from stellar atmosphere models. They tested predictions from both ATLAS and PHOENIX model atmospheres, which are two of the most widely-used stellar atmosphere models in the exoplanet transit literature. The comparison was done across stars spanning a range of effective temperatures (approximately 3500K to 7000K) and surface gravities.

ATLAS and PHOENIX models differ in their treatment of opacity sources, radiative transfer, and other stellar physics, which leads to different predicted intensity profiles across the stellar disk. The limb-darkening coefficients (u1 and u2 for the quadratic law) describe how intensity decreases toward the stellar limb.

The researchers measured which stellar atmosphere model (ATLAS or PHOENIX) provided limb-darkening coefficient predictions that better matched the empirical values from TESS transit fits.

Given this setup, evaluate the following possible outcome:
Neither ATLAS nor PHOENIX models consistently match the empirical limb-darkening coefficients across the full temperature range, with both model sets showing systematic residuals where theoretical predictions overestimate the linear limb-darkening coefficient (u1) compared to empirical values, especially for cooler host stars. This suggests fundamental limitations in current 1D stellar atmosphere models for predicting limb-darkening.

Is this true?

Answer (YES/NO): NO